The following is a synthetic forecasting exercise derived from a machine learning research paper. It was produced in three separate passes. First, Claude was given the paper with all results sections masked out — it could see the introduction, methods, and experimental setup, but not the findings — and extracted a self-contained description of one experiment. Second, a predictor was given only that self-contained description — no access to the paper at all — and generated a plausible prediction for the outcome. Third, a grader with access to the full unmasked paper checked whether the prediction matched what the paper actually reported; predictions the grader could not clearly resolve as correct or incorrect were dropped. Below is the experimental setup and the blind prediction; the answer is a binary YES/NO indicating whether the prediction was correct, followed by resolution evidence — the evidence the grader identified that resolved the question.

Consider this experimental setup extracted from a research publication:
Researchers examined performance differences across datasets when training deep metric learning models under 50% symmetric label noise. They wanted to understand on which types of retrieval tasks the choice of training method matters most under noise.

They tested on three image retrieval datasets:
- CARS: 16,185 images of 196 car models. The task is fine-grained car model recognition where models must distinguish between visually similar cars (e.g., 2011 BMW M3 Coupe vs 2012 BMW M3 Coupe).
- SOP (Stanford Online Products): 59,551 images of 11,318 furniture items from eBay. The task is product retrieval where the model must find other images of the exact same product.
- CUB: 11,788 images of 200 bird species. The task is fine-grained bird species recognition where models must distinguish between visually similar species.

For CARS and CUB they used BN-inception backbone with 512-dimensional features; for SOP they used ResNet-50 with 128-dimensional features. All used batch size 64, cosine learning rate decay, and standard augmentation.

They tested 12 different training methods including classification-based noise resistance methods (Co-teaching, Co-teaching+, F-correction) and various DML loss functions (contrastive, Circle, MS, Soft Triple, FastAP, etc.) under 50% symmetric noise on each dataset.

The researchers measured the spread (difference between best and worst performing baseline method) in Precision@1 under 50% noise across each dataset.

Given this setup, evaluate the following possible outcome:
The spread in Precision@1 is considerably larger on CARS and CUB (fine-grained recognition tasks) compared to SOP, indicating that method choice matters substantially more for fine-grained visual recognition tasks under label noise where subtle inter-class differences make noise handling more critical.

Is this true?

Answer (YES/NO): YES